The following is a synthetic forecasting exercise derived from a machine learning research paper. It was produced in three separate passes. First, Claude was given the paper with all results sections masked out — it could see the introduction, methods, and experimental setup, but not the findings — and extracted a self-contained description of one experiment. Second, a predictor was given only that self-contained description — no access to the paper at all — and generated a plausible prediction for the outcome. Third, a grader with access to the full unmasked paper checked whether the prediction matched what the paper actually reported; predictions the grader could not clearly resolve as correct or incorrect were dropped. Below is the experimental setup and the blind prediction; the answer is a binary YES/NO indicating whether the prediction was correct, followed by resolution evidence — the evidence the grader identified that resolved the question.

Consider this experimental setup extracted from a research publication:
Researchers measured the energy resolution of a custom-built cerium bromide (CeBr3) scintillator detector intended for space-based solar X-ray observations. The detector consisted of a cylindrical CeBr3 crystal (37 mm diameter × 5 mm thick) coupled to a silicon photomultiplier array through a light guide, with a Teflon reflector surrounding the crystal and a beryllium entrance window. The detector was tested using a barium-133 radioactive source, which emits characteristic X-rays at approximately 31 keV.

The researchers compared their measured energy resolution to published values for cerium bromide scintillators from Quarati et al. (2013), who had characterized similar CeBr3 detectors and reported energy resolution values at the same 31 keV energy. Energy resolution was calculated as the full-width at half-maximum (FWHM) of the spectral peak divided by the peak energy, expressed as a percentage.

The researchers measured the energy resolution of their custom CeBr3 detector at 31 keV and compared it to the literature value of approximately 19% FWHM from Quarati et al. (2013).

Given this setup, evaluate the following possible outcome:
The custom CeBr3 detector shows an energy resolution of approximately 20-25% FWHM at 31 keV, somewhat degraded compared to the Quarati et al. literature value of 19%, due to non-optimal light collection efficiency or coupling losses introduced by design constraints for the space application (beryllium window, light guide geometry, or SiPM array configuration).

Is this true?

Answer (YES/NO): NO